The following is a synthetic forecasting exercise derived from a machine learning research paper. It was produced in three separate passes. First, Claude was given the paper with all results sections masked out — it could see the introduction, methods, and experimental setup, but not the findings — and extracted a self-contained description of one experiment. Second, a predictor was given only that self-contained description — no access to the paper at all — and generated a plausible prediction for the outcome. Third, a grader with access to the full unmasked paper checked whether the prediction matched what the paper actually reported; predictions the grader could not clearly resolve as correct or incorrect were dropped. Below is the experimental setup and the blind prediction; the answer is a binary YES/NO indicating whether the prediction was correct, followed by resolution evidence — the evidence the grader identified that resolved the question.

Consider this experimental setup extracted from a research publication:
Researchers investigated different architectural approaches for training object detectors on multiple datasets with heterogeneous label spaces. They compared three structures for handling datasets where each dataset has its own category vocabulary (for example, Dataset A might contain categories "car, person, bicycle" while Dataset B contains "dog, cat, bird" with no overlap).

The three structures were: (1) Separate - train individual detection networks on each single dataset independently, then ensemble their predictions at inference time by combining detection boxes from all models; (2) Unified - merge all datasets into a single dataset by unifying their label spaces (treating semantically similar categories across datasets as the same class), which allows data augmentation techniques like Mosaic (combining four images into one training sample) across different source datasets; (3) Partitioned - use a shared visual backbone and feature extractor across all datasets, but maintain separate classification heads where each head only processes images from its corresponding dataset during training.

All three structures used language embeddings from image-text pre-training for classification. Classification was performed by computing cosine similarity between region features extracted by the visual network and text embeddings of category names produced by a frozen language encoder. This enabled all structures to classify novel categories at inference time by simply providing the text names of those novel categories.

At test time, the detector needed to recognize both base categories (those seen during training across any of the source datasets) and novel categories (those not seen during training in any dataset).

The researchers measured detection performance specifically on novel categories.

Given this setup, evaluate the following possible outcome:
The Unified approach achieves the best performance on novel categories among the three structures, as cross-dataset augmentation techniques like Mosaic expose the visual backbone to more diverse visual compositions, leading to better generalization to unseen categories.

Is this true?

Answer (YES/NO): NO